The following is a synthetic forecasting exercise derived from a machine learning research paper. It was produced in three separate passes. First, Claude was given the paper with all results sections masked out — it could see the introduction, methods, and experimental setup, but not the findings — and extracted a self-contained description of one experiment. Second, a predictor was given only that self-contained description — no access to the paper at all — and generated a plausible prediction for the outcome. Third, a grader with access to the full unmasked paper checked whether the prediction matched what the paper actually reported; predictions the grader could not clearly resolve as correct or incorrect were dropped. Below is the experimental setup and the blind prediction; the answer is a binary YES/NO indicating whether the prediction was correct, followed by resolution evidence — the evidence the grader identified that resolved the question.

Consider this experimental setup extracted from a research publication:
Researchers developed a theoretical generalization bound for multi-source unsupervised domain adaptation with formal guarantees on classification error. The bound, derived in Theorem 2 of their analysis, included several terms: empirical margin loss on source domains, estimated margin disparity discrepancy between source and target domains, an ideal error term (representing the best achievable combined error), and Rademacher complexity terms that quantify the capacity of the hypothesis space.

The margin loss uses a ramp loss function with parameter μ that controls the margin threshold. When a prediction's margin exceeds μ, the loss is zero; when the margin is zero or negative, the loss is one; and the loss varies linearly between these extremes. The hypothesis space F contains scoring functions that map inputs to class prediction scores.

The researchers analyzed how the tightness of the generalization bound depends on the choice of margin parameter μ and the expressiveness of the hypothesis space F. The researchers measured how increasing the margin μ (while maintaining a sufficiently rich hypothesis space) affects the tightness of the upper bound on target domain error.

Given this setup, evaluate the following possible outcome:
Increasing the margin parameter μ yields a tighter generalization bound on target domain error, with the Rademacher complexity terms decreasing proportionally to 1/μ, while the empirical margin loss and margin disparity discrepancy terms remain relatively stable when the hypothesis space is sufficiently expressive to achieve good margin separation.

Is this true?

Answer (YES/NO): NO